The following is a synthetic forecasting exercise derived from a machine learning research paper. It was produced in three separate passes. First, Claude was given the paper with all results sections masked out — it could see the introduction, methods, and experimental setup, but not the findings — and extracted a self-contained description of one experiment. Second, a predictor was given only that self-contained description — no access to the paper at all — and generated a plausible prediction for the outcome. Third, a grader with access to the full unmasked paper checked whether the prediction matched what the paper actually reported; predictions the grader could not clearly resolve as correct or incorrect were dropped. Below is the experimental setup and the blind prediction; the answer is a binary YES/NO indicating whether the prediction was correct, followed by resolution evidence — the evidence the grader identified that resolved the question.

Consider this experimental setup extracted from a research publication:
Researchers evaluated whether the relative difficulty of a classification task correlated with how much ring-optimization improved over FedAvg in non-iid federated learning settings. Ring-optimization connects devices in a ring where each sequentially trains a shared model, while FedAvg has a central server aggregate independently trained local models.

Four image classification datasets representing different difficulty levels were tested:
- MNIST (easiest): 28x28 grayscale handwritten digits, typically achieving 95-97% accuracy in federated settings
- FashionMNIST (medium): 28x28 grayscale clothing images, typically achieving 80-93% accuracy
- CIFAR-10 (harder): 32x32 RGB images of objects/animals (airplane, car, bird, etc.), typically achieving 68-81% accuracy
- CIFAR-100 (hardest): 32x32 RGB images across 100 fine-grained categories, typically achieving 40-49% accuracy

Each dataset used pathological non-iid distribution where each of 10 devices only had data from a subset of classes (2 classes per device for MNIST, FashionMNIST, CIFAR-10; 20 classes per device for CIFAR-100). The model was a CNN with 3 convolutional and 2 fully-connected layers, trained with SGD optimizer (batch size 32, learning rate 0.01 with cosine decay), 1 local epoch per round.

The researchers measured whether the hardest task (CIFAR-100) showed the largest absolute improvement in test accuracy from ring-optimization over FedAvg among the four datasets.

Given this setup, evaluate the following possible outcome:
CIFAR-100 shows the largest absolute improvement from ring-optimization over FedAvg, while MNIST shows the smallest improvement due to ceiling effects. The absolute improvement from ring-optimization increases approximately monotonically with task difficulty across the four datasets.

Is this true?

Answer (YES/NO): NO